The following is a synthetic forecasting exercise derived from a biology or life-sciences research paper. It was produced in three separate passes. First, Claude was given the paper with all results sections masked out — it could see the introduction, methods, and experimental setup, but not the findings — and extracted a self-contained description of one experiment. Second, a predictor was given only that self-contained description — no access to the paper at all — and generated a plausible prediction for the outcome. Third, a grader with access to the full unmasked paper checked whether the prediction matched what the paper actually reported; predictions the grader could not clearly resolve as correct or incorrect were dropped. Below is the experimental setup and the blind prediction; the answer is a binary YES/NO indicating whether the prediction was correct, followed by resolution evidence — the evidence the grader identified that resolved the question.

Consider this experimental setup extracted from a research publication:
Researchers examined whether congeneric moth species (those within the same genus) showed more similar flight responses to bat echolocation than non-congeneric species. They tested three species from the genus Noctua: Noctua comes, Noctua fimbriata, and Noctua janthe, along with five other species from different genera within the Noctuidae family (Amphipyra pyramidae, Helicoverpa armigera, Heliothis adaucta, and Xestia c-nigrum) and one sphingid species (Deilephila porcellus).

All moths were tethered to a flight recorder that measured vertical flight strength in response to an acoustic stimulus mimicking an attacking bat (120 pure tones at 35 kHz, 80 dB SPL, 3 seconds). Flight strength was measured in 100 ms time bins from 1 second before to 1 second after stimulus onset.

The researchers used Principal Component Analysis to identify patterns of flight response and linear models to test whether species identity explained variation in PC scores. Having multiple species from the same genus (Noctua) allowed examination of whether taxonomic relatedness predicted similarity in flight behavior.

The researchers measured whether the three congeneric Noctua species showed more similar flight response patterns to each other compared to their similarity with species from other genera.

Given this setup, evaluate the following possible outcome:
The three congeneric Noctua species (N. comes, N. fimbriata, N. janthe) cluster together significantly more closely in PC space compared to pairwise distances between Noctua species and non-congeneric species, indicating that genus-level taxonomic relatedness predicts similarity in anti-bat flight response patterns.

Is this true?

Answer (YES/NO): NO